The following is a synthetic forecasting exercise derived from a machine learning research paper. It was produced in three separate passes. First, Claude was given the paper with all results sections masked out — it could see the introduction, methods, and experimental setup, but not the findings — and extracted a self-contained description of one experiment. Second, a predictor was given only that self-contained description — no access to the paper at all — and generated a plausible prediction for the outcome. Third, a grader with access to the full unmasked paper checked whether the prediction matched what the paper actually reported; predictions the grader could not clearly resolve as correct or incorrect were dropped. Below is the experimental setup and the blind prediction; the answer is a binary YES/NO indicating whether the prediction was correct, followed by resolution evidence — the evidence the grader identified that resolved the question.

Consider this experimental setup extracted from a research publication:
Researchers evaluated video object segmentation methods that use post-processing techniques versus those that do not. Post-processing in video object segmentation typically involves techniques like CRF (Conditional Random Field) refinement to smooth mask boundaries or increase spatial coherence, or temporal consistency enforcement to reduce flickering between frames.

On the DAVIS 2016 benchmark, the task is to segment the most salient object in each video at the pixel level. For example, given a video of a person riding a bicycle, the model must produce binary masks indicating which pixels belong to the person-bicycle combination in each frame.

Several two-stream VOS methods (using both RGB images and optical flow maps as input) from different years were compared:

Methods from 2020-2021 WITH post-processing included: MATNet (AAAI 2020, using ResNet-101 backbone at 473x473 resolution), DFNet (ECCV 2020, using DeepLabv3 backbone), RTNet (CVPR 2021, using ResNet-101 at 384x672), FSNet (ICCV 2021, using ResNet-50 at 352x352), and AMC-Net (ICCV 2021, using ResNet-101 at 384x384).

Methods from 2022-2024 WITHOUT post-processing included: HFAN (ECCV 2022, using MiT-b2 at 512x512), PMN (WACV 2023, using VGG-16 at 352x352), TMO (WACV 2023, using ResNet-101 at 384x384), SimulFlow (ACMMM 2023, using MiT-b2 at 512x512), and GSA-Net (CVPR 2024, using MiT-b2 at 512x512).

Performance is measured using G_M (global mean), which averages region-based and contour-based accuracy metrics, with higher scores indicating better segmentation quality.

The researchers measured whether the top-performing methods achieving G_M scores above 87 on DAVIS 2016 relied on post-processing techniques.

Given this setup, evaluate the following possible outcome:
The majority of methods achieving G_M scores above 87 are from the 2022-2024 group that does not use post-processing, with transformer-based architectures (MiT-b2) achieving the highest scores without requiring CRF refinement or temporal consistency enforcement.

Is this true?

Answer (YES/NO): YES